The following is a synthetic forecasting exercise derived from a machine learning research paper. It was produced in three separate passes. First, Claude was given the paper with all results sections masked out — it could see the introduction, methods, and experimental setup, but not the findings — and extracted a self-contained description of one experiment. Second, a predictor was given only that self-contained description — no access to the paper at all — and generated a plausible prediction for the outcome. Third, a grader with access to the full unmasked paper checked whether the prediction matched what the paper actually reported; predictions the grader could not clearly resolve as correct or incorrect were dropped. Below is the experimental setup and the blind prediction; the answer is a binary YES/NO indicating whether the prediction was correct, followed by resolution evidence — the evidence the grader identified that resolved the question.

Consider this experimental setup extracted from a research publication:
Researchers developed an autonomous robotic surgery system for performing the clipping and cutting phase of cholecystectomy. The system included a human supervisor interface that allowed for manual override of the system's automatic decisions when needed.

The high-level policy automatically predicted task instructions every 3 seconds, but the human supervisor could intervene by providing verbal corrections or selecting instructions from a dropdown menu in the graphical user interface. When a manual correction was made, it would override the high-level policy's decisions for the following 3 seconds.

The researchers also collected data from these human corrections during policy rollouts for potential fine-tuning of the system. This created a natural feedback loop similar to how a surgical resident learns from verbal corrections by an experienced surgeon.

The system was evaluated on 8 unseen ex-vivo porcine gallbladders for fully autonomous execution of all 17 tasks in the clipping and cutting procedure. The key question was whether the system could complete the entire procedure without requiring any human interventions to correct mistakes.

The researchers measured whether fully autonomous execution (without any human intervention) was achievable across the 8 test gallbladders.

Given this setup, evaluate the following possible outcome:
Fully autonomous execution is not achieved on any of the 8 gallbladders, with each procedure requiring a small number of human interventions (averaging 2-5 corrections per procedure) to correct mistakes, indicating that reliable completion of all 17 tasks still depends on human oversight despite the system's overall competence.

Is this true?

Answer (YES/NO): NO